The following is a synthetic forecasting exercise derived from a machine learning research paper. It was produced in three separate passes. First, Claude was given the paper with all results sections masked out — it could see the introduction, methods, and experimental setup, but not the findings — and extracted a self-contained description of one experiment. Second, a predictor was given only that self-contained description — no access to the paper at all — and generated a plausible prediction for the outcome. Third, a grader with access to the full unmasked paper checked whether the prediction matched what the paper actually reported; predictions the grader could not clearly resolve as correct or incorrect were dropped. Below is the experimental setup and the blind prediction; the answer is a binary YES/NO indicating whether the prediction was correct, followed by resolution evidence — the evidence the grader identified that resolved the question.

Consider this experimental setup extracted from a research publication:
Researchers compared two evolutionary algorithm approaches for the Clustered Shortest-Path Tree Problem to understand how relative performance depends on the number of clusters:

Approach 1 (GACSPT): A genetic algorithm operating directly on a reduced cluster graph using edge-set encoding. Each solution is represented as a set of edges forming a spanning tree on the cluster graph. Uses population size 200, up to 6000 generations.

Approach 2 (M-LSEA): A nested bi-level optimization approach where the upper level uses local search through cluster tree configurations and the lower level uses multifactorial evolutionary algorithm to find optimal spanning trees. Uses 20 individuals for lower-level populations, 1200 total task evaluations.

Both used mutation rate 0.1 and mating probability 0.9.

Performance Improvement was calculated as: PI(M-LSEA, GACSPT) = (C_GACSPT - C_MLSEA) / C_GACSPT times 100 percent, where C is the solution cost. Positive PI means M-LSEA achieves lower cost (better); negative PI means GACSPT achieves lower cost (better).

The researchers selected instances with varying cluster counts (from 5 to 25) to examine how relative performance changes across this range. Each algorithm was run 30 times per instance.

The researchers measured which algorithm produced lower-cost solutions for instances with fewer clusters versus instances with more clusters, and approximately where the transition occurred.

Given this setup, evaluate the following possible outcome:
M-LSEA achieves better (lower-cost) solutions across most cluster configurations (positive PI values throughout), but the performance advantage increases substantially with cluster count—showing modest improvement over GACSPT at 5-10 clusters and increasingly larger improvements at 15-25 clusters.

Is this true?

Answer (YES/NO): NO